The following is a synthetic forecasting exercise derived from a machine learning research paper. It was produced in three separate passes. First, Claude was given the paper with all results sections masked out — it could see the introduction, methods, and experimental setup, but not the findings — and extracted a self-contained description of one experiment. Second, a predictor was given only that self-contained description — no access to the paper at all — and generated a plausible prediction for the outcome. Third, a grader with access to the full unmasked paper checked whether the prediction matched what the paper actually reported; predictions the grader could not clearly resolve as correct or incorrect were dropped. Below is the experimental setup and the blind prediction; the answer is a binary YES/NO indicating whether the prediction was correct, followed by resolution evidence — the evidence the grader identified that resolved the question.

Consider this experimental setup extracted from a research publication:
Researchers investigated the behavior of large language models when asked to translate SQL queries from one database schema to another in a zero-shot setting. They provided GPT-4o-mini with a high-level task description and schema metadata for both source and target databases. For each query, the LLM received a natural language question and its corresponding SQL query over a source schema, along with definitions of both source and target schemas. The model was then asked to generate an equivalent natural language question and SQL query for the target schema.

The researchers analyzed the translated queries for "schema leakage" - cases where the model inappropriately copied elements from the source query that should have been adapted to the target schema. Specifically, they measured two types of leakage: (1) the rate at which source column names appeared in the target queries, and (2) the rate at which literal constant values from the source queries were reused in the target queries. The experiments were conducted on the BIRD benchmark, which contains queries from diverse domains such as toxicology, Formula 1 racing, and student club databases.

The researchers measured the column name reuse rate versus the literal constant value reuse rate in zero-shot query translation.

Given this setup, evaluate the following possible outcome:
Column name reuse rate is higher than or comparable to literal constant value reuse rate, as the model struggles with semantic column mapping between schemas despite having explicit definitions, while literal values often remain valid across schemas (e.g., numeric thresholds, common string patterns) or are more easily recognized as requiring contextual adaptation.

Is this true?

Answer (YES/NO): NO